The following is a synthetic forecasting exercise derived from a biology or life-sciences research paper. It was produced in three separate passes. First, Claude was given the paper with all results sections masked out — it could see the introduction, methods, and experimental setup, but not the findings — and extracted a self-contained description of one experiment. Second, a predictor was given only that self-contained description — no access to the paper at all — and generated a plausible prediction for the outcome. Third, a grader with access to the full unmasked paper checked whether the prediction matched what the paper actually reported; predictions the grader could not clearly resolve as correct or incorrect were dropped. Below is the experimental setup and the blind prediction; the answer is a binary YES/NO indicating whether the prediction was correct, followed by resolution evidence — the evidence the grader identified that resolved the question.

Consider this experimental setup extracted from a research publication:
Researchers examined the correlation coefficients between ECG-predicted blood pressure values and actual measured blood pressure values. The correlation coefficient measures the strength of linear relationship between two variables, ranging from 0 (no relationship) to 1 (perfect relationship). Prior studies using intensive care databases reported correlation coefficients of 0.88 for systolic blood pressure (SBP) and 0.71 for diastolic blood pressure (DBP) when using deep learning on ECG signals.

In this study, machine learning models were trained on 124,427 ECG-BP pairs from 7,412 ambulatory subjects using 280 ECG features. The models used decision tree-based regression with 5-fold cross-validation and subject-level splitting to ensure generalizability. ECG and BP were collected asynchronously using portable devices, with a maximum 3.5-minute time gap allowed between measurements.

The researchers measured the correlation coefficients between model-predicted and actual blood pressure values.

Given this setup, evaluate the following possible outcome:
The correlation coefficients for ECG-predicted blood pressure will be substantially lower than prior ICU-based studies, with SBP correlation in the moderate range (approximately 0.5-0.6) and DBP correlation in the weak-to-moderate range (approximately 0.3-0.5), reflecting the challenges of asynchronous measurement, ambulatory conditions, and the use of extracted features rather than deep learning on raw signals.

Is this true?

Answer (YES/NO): NO